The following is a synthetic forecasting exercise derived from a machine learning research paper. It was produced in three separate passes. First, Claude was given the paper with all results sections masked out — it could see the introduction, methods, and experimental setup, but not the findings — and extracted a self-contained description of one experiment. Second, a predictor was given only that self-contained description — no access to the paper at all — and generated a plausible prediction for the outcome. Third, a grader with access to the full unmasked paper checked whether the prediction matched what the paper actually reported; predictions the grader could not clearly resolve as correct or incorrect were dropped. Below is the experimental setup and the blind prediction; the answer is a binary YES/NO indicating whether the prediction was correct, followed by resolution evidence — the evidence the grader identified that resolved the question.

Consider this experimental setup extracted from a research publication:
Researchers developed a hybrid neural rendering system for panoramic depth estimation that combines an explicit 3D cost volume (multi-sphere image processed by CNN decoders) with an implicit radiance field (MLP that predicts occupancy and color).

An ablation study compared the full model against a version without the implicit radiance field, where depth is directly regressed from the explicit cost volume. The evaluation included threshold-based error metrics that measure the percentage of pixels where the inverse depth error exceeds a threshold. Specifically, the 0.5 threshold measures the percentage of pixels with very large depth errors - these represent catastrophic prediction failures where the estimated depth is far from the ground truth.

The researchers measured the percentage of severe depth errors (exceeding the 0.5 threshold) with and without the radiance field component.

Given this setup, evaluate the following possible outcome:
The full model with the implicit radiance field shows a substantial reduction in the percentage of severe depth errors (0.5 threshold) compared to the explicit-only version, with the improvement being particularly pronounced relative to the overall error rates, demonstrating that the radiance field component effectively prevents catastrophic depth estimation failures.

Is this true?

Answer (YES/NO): YES